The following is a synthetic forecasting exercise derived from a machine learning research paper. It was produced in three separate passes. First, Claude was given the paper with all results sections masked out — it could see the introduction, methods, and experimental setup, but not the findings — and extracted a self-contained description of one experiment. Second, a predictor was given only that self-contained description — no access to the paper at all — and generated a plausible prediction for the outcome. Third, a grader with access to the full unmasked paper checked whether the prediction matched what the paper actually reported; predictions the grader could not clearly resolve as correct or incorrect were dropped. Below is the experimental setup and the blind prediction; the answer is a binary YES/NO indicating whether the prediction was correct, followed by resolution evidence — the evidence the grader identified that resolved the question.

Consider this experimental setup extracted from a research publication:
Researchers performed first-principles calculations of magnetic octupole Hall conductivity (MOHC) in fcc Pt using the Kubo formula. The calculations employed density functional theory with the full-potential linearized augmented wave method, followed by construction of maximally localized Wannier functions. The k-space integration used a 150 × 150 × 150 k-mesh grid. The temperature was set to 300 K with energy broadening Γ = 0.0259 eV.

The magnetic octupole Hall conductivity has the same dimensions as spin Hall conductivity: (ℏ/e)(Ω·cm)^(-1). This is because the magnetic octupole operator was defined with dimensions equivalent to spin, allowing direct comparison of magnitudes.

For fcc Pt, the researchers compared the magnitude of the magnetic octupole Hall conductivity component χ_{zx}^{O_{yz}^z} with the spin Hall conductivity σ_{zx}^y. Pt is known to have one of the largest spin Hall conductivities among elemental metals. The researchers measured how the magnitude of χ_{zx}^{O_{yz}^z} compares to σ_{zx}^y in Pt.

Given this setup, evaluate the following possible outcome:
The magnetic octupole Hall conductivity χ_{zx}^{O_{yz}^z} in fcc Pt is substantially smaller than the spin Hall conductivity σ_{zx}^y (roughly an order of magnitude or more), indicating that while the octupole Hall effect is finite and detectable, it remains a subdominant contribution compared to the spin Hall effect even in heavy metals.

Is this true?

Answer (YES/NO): NO